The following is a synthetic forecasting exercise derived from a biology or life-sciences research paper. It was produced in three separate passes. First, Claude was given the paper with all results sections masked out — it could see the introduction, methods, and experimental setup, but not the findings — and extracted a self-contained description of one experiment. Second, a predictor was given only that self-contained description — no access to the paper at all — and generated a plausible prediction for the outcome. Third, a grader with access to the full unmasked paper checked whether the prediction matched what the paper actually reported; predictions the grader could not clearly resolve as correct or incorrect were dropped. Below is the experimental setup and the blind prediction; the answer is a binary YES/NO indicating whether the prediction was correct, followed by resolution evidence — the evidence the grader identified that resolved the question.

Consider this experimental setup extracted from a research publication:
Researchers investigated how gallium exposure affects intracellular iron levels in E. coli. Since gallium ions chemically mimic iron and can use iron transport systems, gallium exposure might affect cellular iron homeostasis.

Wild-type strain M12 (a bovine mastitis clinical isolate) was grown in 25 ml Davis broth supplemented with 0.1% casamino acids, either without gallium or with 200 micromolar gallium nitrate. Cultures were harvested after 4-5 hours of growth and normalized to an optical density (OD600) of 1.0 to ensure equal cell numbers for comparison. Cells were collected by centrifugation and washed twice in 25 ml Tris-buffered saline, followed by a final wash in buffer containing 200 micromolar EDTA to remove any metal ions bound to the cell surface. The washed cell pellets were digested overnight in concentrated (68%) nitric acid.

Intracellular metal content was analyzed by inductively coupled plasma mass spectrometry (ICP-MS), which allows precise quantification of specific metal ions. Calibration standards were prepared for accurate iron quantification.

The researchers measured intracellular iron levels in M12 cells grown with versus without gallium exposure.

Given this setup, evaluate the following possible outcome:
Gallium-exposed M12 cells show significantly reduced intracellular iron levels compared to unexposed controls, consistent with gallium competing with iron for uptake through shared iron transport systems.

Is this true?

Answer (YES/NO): NO